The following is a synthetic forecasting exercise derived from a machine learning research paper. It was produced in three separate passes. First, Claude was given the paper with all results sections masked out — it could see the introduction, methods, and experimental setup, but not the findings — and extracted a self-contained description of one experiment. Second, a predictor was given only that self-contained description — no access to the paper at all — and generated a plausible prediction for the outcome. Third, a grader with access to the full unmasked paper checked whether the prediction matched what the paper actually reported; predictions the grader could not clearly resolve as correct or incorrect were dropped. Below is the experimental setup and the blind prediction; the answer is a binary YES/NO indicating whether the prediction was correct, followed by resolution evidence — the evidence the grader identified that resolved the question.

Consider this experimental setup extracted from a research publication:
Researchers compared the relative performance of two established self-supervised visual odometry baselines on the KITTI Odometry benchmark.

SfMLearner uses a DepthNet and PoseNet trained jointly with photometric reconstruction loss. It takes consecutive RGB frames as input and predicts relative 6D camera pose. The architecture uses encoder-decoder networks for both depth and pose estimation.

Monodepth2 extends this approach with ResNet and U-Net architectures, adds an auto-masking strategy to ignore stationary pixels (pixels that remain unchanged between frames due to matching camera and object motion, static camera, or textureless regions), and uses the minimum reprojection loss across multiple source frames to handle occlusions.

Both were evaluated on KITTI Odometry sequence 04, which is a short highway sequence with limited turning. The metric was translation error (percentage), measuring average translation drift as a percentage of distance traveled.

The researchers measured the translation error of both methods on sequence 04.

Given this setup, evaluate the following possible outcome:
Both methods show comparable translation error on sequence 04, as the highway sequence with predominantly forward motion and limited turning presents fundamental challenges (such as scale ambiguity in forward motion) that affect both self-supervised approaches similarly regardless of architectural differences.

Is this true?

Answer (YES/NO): YES